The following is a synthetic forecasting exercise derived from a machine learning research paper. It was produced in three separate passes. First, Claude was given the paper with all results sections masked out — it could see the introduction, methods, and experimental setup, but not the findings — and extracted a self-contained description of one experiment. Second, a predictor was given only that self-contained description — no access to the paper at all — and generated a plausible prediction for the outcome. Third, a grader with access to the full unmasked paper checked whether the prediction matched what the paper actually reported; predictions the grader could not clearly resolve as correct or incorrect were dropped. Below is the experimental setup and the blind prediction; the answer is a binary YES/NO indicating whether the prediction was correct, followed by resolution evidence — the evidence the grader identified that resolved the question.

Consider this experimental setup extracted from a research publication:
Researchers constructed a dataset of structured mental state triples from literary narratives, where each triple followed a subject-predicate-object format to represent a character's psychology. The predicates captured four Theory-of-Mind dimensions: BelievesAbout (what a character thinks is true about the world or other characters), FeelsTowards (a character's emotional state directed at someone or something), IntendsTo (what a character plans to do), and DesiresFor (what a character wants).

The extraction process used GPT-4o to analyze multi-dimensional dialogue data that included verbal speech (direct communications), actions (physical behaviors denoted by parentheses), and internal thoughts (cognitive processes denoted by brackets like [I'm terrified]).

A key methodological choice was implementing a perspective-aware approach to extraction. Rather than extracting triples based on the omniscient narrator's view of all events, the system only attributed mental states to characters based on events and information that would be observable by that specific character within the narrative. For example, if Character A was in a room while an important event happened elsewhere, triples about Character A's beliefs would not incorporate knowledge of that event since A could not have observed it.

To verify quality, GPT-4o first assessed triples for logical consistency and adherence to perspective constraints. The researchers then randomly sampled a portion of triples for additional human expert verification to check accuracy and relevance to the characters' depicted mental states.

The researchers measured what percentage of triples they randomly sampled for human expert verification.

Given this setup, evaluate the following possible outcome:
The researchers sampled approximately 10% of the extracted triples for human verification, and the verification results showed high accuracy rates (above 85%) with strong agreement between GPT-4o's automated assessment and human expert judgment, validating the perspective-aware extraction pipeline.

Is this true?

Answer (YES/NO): NO